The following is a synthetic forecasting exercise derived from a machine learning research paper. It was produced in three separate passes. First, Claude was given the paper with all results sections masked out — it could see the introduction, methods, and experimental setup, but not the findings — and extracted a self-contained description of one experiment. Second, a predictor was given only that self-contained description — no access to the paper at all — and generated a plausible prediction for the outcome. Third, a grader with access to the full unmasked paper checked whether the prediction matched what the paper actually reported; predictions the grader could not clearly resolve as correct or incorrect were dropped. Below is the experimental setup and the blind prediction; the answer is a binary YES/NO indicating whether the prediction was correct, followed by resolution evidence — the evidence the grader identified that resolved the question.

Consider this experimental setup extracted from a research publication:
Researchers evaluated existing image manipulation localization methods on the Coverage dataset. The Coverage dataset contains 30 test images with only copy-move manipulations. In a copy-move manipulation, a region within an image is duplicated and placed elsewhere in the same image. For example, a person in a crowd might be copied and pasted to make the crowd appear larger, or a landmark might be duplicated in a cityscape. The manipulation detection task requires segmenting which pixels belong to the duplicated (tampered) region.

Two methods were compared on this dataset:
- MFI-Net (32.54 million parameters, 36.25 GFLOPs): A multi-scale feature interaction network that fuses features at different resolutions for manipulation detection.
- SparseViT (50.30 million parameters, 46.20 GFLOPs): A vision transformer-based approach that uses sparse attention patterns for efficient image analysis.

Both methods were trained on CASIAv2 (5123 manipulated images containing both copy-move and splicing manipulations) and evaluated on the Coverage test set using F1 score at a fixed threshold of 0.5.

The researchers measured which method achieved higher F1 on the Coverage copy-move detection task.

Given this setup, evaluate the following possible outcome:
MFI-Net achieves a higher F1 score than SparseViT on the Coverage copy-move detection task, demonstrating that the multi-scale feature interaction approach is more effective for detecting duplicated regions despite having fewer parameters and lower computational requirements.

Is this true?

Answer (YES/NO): NO